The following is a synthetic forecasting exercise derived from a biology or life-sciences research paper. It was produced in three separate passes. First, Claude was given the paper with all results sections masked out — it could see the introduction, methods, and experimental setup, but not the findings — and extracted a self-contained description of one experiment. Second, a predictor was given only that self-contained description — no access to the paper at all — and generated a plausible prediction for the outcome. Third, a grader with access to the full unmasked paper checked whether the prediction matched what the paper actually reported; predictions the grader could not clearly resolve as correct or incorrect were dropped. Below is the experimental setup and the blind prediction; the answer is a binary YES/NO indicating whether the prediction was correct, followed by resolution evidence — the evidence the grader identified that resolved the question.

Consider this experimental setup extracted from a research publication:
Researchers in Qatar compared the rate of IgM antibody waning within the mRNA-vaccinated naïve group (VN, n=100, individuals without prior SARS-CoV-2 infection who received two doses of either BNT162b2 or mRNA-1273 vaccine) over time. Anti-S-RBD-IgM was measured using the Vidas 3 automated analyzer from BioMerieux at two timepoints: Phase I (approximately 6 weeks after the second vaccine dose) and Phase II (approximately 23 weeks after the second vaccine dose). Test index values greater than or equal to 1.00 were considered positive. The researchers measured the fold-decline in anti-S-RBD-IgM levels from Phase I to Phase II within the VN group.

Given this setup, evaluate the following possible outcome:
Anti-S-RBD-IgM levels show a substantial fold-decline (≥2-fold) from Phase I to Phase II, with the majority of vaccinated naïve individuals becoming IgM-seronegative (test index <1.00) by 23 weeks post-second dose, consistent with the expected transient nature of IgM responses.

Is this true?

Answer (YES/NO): YES